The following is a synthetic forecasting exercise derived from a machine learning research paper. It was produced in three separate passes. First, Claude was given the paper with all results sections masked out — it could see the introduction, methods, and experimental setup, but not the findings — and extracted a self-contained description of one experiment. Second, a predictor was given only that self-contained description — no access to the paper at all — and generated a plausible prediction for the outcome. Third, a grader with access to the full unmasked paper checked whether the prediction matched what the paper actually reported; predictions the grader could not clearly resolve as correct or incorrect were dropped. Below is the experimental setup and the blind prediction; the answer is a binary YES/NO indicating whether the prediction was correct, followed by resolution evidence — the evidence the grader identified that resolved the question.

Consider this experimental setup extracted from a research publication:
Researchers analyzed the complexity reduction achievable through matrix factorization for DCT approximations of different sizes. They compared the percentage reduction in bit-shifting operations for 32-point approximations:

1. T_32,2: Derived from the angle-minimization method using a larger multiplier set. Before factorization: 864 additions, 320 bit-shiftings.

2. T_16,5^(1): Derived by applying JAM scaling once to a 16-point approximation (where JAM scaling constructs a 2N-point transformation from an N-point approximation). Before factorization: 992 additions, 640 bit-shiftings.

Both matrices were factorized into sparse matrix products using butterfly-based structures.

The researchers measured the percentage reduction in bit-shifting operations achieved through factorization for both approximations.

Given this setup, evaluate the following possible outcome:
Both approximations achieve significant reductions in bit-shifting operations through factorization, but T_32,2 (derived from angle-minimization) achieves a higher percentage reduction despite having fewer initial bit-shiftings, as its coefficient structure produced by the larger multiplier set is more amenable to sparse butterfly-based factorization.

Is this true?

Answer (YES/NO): NO